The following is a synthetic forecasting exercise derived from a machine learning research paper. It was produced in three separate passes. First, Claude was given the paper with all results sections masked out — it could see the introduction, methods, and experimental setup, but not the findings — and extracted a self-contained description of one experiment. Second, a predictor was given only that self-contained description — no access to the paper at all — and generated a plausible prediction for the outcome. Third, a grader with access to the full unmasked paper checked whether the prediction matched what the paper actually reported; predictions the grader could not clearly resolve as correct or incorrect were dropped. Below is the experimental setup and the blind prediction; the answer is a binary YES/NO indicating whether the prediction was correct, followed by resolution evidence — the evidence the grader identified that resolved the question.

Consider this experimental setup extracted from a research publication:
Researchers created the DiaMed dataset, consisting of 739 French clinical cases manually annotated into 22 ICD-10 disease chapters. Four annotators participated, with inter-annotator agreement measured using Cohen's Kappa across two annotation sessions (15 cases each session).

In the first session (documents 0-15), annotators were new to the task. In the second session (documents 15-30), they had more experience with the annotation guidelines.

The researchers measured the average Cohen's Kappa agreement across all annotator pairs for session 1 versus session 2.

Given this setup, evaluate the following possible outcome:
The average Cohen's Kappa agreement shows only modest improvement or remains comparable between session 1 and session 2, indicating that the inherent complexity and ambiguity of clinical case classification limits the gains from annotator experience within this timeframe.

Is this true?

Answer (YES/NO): NO